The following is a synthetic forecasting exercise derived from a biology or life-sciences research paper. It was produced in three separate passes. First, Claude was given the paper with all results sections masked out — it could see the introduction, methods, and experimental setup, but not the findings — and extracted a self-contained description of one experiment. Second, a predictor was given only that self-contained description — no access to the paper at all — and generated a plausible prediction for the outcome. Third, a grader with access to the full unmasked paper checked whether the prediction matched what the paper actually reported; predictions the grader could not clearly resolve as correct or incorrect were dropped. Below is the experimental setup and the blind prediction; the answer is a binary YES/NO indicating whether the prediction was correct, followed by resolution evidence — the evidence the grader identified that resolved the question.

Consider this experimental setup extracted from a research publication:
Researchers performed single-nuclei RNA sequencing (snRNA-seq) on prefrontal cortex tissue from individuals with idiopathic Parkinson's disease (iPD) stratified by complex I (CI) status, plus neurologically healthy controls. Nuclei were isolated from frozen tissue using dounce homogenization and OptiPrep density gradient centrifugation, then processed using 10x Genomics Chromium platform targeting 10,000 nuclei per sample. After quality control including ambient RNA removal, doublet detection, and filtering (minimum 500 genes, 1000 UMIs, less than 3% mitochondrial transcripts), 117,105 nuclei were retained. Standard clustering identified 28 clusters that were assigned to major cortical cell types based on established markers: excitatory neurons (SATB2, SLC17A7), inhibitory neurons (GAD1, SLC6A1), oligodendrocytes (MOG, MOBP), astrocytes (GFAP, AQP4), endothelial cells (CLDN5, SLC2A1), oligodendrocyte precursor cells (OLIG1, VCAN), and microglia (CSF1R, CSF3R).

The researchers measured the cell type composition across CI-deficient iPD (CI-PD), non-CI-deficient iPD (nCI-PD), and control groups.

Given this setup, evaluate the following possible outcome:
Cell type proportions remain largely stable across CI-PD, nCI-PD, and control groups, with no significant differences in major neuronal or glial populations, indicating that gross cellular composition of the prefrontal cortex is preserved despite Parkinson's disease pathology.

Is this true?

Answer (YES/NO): NO